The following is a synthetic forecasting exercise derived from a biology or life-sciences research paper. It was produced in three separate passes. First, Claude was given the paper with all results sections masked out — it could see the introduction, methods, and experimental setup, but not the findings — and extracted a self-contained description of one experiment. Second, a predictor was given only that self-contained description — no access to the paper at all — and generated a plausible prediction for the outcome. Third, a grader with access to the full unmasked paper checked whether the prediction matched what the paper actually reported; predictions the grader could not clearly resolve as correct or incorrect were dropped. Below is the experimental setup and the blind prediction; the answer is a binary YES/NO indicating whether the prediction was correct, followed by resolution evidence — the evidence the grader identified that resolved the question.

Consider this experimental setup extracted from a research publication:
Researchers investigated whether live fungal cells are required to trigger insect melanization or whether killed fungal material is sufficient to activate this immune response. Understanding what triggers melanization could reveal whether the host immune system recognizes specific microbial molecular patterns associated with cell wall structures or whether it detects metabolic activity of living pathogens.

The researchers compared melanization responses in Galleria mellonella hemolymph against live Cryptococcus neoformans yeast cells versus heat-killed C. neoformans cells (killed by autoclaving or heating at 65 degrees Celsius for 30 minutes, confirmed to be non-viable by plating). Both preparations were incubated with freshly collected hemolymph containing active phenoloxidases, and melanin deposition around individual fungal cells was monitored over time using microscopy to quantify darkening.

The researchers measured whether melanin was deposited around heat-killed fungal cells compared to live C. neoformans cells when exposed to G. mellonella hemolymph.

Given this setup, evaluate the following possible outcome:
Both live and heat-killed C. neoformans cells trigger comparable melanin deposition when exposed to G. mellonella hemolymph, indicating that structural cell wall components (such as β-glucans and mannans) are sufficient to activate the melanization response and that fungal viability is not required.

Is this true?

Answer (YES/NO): NO